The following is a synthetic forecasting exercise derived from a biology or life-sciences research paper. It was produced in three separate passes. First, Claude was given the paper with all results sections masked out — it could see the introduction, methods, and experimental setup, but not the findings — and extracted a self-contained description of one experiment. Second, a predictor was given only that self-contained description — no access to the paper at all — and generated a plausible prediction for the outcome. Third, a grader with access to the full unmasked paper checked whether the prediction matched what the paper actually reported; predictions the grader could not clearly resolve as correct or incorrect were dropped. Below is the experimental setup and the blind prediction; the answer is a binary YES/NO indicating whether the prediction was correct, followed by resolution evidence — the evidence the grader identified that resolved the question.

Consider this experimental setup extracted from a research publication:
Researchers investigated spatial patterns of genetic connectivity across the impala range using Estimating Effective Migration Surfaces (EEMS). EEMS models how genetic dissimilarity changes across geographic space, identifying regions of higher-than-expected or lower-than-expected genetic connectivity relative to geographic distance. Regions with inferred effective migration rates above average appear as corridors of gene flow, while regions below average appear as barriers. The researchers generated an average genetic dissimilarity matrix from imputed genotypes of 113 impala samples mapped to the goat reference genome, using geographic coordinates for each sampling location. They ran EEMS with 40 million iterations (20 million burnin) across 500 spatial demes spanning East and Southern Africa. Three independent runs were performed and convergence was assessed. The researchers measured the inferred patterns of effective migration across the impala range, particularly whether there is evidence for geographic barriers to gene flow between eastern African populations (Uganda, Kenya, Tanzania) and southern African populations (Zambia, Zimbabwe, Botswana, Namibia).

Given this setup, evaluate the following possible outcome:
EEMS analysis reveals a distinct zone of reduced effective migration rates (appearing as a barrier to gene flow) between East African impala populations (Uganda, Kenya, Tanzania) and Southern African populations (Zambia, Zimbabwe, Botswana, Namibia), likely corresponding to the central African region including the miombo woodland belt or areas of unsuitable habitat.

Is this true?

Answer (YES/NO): NO